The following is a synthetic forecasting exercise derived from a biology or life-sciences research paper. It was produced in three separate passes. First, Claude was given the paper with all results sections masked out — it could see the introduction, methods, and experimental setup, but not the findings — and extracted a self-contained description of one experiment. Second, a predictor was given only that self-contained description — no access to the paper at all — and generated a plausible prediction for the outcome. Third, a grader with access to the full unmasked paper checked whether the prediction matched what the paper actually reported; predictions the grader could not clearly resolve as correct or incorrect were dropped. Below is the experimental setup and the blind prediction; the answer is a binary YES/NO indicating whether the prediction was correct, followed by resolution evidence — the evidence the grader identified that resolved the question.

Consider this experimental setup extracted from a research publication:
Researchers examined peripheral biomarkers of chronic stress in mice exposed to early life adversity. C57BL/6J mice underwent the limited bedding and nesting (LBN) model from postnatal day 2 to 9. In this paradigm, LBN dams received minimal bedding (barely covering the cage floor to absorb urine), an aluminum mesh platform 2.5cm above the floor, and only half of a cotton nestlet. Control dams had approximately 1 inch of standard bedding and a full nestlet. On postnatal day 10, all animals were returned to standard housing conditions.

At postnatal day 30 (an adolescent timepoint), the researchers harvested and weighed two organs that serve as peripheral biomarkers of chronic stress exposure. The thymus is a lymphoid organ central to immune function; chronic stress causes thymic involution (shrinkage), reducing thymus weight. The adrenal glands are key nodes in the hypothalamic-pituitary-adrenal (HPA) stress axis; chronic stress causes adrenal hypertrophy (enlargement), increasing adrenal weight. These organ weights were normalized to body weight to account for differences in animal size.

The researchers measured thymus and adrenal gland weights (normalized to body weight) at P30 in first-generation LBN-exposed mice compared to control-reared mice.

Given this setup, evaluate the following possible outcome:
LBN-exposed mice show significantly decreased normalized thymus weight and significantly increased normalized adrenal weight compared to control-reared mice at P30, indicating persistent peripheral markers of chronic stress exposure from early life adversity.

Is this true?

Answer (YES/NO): NO